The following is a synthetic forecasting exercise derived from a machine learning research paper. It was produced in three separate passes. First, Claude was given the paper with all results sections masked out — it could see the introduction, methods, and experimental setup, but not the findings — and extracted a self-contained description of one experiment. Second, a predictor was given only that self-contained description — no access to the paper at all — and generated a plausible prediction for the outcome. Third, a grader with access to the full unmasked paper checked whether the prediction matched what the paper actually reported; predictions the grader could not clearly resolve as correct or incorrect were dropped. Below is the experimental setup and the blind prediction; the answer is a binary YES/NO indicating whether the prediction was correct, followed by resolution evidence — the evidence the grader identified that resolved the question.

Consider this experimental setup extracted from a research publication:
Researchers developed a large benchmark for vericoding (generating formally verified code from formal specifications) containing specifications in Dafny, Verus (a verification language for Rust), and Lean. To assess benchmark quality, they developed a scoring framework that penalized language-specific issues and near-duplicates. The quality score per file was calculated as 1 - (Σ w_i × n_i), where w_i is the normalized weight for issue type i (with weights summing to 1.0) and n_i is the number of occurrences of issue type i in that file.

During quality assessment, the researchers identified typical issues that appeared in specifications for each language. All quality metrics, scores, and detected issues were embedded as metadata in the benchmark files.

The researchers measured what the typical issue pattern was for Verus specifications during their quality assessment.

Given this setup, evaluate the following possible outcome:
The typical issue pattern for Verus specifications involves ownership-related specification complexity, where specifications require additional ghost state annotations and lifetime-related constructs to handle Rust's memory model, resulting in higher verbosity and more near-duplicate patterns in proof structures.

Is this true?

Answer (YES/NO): NO